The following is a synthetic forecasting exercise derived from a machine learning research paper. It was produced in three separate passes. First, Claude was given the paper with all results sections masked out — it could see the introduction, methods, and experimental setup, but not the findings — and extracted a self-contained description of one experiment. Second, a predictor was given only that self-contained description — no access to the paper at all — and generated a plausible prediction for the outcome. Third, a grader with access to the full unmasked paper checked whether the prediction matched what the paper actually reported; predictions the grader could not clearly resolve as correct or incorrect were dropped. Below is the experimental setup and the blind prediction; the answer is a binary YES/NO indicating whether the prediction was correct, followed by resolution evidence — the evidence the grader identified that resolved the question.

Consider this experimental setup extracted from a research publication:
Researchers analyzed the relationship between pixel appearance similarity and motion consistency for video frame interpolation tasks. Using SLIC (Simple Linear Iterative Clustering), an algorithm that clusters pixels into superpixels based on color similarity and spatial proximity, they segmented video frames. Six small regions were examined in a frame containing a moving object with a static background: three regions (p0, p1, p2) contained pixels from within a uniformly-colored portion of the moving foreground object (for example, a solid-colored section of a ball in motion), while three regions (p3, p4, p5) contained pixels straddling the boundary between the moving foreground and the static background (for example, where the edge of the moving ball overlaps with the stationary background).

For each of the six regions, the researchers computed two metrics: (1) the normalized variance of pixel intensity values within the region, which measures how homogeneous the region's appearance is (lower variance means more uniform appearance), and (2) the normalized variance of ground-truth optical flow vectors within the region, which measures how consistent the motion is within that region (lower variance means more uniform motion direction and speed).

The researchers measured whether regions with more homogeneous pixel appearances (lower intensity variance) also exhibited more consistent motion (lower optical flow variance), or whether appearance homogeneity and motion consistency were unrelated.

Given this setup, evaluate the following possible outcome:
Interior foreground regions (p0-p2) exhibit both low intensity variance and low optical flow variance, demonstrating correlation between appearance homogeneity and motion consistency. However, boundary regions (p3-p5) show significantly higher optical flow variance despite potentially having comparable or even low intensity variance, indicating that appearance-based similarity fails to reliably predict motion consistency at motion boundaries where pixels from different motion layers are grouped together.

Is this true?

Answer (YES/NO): NO